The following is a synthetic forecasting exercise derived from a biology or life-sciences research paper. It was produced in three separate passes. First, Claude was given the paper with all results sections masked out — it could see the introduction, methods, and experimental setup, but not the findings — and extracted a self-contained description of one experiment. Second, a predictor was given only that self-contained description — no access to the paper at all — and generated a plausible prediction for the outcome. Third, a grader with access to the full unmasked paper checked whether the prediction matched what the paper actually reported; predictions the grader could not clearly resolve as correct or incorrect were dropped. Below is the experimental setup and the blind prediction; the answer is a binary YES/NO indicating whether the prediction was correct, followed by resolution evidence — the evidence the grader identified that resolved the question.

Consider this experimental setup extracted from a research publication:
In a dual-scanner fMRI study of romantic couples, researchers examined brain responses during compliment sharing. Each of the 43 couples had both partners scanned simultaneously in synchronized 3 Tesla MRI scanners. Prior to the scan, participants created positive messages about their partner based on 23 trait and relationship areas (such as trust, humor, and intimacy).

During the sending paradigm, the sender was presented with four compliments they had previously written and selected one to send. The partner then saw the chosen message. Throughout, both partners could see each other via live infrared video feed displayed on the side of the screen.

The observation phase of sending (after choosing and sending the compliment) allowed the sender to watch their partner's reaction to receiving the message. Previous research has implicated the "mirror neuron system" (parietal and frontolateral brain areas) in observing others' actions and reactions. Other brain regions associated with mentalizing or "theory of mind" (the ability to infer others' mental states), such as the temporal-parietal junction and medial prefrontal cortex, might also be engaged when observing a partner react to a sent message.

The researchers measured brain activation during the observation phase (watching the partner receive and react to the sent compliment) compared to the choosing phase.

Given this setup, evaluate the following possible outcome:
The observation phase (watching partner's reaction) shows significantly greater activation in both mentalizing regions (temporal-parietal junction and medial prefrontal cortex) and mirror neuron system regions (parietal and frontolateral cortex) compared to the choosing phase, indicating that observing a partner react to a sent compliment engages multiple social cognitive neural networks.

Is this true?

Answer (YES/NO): NO